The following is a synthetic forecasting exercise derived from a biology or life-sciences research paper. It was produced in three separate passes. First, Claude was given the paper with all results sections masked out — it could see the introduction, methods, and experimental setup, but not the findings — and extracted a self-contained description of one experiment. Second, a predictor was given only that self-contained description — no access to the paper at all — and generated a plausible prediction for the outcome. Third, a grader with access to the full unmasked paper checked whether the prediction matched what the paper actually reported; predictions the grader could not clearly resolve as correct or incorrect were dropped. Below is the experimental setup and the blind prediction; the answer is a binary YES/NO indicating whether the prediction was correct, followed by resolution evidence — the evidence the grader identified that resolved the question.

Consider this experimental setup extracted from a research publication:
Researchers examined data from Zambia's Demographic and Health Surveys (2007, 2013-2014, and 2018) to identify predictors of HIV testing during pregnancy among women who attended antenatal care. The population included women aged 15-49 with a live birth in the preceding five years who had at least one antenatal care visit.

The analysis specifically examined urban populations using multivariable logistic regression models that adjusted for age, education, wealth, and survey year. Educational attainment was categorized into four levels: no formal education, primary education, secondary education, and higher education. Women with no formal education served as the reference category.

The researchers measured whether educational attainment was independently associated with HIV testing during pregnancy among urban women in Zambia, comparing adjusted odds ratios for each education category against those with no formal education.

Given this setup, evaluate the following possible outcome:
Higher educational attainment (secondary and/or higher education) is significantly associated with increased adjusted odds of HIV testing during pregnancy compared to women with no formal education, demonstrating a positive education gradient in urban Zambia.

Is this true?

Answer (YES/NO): NO